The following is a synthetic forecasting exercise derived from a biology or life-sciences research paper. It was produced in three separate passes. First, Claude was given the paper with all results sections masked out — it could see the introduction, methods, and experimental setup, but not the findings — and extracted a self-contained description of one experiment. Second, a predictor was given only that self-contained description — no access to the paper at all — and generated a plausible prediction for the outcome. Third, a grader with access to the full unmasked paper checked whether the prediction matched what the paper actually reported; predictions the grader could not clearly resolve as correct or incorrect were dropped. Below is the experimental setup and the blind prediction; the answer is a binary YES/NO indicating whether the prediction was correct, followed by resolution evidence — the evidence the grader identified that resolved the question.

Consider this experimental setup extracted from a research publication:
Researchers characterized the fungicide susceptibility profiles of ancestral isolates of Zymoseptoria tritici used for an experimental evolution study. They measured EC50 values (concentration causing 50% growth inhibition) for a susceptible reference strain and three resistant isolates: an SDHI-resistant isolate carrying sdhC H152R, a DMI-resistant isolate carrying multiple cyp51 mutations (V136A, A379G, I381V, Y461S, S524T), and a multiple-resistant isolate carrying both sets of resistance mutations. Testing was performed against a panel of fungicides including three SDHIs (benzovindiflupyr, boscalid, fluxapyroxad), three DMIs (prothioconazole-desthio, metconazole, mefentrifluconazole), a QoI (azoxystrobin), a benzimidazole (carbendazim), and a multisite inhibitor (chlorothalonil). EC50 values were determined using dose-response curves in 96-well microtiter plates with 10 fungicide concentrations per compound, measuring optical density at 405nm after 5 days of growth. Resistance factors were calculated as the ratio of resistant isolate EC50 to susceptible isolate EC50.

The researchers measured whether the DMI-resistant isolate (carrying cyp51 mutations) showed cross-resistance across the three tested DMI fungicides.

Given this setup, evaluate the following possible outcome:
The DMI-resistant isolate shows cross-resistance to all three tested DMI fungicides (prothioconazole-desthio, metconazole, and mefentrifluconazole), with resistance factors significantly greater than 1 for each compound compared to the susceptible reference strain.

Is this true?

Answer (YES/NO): YES